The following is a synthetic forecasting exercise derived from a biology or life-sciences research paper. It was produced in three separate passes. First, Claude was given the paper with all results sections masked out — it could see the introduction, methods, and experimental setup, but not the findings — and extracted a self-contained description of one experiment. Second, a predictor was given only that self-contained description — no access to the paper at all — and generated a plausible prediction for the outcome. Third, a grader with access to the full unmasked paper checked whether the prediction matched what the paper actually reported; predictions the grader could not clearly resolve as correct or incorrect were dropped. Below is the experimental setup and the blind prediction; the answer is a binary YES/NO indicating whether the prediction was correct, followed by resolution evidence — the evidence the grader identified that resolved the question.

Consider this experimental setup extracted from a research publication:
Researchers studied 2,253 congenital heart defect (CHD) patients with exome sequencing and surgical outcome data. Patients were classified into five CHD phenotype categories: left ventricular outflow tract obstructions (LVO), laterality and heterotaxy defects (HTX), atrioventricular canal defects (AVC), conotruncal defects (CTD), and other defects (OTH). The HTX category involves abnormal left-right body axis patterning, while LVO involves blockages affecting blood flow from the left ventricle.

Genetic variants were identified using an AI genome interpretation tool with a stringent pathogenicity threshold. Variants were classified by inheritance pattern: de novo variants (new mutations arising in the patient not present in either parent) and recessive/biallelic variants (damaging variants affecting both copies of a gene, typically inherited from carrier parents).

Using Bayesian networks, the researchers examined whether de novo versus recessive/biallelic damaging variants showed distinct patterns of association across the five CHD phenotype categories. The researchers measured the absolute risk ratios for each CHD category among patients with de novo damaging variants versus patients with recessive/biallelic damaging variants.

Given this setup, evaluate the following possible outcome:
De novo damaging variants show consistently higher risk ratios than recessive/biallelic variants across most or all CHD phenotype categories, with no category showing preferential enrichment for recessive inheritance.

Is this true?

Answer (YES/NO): NO